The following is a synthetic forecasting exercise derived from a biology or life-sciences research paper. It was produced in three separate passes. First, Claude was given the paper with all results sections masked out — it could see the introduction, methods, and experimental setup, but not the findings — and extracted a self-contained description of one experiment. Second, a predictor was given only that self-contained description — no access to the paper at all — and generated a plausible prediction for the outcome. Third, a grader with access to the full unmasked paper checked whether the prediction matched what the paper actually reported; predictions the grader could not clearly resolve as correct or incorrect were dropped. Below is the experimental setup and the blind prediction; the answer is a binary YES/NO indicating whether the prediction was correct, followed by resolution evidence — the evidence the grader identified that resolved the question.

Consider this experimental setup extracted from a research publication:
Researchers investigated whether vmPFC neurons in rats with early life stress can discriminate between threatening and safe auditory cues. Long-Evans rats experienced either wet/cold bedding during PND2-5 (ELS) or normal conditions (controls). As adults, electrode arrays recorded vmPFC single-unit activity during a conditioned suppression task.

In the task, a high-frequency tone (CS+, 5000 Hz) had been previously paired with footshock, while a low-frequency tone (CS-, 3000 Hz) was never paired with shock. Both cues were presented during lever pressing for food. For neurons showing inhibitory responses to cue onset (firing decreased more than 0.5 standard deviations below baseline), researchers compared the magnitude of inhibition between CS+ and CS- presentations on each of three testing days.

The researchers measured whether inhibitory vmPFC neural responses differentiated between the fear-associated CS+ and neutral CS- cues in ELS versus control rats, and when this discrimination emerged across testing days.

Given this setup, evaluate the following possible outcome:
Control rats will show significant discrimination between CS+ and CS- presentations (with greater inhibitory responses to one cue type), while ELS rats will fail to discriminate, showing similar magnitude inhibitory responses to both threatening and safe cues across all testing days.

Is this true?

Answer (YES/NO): NO